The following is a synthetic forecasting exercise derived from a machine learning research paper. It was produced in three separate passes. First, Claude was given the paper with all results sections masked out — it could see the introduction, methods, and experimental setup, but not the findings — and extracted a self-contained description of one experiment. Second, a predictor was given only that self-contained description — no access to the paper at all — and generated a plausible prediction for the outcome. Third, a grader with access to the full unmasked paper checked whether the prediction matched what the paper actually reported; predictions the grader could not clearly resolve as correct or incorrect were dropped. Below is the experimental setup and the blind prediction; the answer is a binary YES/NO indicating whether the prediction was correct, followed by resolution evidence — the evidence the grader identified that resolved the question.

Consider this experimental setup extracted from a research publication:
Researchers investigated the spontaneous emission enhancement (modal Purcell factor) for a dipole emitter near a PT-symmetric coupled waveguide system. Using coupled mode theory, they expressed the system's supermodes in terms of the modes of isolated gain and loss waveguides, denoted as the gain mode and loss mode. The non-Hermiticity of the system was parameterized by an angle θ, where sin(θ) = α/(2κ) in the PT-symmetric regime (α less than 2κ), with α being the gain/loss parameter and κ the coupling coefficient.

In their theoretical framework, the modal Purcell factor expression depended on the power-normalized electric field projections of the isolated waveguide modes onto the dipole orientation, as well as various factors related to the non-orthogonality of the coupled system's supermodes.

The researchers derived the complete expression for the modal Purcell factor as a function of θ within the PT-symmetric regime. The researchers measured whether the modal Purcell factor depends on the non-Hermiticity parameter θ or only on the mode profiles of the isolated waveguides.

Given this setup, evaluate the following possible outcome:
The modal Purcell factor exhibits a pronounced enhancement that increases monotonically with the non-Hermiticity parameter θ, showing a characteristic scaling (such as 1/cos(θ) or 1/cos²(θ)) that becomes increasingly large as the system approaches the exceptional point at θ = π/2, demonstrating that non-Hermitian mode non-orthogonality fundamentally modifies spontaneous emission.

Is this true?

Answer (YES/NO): NO